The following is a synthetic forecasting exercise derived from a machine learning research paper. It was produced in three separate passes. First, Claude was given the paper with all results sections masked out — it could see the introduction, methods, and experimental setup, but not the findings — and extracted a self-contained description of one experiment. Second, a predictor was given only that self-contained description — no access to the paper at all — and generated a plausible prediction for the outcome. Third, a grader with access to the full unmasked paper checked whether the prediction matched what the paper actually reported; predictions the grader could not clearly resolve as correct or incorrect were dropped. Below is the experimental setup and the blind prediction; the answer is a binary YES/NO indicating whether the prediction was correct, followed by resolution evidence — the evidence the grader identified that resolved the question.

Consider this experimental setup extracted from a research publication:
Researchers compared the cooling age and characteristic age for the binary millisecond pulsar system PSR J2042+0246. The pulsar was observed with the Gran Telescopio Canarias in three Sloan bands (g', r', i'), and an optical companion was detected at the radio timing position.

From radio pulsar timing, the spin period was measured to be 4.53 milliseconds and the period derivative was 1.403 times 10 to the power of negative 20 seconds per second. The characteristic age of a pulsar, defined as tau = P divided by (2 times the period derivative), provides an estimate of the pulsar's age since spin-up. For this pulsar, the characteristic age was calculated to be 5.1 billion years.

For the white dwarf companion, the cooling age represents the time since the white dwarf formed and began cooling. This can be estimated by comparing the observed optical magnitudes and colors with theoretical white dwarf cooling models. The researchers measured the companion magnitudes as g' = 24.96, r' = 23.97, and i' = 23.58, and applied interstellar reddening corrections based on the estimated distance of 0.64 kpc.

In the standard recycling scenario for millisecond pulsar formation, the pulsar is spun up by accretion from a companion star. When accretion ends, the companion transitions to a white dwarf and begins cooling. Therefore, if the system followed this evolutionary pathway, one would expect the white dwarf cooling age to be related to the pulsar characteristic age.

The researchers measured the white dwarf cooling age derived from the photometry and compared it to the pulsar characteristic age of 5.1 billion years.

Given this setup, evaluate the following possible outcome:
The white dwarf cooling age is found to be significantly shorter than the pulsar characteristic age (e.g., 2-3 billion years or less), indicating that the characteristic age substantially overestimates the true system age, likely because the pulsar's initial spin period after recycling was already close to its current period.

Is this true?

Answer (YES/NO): NO